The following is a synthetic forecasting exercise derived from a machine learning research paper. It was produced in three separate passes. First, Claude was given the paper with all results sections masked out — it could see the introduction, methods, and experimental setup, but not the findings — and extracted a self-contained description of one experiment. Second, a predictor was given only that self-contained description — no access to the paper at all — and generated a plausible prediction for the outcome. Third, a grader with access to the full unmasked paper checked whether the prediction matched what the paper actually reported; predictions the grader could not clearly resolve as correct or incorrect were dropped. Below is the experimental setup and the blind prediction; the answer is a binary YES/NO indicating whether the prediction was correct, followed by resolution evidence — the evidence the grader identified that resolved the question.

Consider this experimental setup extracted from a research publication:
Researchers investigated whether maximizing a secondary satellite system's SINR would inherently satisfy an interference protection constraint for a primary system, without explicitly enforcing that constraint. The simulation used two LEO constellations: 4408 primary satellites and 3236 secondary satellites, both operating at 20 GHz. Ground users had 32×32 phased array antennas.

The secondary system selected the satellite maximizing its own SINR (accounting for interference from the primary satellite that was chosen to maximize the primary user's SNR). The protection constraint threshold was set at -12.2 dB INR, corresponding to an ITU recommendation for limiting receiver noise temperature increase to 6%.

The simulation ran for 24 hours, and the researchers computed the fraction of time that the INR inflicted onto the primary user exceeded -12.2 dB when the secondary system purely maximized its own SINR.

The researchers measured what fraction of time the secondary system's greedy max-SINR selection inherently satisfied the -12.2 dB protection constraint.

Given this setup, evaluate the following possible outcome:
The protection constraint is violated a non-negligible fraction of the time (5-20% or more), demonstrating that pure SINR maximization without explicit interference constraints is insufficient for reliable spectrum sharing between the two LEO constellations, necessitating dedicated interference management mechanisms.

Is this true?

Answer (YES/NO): YES